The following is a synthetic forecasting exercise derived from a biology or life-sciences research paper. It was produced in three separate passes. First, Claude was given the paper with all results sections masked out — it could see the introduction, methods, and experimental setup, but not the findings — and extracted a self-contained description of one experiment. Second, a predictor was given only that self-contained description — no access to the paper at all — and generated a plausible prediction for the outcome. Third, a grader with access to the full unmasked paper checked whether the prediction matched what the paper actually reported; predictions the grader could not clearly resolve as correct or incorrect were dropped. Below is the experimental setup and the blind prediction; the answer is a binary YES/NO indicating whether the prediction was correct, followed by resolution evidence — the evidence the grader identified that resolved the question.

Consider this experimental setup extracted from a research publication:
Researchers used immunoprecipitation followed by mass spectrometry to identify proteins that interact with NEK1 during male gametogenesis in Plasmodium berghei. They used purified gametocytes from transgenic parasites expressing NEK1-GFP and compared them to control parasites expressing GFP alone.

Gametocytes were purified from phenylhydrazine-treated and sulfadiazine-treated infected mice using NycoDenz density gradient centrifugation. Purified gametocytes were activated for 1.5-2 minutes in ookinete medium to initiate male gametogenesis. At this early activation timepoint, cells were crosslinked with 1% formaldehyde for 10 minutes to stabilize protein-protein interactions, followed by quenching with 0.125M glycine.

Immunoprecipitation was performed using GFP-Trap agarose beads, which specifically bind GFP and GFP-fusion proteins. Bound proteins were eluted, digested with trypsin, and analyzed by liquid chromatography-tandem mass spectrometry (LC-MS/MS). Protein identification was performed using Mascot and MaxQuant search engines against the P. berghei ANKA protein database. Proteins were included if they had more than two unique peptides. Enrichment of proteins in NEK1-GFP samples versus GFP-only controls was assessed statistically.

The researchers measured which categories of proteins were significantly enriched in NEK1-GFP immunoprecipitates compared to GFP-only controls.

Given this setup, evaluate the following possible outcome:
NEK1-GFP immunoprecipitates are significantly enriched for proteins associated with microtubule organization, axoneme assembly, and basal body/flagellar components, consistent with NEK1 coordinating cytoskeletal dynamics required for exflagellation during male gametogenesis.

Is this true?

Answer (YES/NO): YES